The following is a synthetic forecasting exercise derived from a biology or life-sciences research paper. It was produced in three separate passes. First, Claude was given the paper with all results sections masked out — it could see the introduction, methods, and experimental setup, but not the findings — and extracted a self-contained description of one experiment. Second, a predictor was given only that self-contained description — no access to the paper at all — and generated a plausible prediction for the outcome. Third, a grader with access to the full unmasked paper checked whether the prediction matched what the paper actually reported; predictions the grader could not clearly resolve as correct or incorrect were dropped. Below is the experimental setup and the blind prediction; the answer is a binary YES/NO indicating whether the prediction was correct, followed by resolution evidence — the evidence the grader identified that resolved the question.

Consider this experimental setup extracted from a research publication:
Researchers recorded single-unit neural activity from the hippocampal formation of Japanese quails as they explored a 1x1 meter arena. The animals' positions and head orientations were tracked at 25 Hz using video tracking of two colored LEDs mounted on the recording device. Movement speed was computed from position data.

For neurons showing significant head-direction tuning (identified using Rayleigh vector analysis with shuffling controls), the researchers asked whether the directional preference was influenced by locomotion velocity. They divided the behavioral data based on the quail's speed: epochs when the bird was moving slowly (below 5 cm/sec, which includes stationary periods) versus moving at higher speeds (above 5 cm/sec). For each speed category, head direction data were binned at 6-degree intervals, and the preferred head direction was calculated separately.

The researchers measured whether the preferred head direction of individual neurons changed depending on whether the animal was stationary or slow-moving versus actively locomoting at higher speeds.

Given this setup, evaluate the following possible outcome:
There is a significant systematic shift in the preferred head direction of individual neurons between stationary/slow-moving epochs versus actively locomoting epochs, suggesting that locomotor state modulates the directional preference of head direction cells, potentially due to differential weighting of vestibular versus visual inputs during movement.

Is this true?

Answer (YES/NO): NO